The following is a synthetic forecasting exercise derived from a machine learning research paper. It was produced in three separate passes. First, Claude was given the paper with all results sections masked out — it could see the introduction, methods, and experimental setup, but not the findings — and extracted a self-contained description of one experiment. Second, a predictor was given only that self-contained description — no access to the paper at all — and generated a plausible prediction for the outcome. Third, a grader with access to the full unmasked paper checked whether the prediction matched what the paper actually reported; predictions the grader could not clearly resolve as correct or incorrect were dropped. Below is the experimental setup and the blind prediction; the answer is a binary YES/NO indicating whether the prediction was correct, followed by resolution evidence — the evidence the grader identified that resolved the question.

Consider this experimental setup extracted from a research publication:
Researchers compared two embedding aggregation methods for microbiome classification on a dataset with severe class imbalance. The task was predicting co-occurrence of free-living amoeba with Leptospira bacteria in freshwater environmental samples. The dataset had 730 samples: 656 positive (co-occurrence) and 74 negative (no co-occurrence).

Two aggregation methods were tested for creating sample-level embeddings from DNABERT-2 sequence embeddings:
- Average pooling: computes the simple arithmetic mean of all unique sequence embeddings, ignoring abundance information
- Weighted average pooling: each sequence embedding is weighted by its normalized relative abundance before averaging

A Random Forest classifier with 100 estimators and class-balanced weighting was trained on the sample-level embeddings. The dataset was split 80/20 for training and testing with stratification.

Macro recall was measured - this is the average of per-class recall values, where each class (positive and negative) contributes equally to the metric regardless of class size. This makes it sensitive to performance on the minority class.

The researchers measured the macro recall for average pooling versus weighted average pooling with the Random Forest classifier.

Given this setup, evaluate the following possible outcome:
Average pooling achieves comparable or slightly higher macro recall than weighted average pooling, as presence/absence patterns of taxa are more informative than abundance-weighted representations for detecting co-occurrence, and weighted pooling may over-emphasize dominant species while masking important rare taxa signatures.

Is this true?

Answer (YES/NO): YES